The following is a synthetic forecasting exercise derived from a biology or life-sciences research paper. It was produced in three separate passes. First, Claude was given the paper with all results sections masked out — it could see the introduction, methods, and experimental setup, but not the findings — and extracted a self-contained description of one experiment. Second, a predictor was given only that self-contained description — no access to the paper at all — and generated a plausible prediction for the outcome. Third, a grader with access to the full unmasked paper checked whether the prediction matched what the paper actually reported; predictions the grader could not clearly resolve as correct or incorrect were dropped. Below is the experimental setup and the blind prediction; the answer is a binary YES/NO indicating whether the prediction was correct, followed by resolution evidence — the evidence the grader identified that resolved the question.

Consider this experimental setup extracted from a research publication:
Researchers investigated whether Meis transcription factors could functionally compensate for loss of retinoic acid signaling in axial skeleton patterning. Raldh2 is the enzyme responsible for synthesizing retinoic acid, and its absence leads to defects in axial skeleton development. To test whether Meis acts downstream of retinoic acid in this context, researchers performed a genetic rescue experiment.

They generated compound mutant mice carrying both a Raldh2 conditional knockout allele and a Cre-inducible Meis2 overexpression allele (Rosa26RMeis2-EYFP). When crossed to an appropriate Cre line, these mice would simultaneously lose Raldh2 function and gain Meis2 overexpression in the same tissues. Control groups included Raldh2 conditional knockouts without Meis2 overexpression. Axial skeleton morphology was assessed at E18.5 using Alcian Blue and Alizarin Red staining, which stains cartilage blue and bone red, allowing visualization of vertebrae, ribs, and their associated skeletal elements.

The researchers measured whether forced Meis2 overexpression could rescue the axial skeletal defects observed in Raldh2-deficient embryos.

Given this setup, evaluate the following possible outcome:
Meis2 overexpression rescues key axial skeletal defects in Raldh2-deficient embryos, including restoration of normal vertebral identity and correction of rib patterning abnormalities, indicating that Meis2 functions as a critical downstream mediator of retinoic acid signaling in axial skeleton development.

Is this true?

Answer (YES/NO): YES